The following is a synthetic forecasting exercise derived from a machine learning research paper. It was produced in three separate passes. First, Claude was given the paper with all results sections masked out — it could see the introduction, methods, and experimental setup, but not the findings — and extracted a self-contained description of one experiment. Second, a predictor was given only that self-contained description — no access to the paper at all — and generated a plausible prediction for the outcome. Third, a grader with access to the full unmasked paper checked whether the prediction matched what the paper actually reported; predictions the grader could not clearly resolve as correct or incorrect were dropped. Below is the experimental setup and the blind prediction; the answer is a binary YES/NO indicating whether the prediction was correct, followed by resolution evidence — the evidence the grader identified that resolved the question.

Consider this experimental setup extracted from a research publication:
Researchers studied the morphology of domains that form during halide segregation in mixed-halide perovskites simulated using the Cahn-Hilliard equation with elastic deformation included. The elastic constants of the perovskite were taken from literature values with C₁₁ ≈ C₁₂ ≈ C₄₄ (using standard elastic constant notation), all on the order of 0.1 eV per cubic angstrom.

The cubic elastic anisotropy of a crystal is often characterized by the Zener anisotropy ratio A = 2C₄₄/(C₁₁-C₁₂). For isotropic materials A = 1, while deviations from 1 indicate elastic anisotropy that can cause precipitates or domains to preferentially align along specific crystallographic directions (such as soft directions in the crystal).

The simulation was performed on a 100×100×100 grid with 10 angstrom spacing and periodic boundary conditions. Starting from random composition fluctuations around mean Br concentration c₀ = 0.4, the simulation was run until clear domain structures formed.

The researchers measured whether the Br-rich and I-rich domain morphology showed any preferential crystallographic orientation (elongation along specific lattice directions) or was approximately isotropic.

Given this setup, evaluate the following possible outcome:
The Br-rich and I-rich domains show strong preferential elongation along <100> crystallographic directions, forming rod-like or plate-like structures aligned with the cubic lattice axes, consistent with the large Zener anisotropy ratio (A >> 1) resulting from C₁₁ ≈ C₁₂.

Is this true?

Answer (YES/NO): NO